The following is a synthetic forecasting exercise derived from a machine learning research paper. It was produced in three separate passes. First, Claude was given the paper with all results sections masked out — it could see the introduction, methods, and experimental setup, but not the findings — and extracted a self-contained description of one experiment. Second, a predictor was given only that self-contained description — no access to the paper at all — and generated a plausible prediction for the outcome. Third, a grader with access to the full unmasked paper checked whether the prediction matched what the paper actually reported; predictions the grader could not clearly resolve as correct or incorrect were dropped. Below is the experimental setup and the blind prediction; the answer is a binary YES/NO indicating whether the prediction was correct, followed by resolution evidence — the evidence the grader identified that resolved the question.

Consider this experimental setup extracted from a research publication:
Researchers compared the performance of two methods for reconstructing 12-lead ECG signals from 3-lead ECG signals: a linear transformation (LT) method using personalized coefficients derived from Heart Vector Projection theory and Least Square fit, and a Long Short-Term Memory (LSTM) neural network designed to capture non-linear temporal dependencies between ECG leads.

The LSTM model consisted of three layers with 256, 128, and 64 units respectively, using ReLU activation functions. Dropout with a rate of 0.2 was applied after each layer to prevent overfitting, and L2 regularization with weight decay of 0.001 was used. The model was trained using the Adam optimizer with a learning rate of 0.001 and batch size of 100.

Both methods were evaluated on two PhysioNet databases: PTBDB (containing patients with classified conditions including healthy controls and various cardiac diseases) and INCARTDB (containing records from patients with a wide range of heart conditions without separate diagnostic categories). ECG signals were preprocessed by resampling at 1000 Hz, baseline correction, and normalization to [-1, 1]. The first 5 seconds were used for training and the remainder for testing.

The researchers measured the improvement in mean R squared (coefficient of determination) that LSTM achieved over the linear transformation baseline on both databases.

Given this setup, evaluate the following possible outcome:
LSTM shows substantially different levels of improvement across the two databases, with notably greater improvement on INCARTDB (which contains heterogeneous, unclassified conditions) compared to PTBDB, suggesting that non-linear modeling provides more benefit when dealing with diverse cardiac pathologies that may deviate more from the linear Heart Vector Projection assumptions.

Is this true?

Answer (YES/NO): YES